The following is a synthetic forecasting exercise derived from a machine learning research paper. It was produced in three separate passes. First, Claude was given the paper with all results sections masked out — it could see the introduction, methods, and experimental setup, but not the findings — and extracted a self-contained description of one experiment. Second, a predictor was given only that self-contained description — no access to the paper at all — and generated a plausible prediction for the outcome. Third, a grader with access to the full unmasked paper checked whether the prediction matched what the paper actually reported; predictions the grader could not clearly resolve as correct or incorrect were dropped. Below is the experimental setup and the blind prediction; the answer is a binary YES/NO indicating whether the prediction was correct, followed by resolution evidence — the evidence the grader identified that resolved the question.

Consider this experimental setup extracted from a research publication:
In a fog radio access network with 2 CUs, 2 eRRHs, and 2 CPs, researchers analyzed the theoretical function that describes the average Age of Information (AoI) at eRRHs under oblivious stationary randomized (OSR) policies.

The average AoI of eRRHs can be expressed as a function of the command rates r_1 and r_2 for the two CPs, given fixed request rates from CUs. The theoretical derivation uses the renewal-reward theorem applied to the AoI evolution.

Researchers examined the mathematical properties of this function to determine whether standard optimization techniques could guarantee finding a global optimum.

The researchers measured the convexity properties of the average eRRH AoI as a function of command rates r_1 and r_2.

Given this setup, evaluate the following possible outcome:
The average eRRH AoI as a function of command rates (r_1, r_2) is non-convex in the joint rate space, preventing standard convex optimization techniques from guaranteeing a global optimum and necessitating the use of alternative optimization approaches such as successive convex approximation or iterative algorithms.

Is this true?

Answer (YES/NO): NO